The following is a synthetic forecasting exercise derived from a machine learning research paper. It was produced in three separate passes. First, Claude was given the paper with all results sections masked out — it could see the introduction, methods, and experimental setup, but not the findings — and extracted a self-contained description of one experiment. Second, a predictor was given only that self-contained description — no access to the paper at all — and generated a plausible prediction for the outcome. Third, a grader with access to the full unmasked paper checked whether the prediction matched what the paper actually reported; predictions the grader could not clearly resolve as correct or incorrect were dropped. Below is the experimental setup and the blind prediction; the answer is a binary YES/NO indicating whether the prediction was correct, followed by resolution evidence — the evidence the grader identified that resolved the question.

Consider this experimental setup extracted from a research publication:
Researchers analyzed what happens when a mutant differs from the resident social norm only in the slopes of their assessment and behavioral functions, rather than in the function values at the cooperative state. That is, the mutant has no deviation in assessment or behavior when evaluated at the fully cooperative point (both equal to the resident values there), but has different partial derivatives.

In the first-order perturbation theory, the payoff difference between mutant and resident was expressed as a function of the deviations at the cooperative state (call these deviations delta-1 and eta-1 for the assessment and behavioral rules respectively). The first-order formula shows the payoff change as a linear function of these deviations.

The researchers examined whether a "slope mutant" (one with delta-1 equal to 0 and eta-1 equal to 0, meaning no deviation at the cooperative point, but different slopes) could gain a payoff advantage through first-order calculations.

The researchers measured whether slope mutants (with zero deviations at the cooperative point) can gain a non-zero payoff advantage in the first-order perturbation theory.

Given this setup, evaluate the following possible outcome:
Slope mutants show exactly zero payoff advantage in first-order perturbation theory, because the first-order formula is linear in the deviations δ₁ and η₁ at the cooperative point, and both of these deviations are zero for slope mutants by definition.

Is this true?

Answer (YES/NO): YES